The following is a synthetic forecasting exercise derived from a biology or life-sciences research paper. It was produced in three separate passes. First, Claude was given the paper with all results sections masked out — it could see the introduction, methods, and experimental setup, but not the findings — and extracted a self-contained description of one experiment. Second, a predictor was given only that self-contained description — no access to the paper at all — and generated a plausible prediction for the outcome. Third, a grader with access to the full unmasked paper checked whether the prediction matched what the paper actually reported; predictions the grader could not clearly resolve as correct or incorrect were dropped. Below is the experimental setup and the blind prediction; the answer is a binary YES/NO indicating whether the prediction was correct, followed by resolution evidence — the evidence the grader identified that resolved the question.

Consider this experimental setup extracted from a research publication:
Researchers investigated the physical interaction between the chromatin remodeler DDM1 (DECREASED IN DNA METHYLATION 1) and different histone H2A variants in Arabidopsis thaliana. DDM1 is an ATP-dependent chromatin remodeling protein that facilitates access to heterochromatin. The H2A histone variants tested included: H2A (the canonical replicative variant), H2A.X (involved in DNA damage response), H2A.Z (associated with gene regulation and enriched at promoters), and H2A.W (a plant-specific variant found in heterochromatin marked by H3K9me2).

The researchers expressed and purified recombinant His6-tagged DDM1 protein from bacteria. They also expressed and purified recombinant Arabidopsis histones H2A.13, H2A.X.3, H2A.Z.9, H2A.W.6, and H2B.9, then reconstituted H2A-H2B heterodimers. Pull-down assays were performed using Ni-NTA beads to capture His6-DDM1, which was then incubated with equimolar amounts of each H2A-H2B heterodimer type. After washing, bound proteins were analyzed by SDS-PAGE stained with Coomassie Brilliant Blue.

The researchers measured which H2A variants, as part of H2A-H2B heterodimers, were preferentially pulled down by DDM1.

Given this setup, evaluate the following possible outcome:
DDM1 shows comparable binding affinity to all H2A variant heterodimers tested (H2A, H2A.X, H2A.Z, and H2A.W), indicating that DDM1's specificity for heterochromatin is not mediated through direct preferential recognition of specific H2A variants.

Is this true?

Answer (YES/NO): NO